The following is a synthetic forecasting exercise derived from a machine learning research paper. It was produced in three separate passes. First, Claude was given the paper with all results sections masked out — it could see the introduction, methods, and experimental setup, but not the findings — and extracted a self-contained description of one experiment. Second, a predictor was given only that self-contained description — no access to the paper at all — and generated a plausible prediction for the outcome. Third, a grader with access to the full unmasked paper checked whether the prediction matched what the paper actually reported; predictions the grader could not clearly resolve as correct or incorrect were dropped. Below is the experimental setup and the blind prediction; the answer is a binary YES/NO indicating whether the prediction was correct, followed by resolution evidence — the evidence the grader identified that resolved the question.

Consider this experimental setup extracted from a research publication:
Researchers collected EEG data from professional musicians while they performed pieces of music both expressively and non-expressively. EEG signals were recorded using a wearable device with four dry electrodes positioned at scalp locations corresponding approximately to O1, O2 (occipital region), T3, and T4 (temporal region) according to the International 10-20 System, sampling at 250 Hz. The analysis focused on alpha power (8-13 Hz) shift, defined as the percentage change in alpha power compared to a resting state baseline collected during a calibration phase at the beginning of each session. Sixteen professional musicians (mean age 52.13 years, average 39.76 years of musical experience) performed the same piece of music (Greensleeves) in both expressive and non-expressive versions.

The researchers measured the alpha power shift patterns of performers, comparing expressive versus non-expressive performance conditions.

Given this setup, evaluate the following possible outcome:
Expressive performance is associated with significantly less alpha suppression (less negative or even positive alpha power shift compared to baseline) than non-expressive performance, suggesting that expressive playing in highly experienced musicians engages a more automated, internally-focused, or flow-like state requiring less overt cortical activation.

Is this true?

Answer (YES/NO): NO